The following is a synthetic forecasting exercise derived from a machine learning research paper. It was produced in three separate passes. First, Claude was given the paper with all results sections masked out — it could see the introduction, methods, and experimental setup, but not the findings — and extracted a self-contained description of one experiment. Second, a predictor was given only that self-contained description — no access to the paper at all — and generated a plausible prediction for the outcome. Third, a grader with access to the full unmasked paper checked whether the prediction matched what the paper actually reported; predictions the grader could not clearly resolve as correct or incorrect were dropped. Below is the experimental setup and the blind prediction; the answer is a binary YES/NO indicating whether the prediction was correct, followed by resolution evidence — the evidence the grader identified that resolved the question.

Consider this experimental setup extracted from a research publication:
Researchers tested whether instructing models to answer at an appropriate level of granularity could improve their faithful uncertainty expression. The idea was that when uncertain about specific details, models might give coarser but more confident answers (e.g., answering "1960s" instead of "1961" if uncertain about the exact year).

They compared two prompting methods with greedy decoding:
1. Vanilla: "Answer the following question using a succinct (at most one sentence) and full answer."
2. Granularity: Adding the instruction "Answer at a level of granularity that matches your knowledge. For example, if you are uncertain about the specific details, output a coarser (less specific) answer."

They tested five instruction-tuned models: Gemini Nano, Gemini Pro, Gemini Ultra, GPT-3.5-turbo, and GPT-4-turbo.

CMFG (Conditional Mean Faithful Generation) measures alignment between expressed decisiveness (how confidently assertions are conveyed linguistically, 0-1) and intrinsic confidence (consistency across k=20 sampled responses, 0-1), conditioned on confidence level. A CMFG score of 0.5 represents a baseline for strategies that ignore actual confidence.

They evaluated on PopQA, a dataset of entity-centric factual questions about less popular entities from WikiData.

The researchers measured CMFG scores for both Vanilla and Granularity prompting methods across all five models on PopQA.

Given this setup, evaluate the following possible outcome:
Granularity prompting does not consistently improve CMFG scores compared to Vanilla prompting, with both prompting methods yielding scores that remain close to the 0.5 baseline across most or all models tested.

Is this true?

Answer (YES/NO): YES